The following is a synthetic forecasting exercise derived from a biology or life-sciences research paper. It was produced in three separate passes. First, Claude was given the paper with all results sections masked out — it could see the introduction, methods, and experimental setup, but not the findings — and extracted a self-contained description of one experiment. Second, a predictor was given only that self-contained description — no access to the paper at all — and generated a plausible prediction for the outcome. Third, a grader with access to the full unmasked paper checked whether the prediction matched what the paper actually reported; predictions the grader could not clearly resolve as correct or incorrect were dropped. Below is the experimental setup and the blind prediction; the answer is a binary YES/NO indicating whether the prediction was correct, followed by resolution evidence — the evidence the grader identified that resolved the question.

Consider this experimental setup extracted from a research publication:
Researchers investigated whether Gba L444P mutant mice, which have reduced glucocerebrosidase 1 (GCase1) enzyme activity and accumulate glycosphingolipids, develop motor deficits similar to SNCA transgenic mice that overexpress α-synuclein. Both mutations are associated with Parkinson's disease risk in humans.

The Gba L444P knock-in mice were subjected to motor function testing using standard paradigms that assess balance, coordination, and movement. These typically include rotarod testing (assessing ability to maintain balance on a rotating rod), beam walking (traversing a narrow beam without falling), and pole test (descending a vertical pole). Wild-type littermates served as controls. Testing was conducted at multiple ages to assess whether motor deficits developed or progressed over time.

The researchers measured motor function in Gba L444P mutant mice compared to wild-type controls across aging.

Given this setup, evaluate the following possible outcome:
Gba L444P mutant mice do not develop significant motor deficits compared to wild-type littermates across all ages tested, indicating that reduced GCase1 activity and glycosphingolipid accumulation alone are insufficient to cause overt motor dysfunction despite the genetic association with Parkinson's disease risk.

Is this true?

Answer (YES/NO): YES